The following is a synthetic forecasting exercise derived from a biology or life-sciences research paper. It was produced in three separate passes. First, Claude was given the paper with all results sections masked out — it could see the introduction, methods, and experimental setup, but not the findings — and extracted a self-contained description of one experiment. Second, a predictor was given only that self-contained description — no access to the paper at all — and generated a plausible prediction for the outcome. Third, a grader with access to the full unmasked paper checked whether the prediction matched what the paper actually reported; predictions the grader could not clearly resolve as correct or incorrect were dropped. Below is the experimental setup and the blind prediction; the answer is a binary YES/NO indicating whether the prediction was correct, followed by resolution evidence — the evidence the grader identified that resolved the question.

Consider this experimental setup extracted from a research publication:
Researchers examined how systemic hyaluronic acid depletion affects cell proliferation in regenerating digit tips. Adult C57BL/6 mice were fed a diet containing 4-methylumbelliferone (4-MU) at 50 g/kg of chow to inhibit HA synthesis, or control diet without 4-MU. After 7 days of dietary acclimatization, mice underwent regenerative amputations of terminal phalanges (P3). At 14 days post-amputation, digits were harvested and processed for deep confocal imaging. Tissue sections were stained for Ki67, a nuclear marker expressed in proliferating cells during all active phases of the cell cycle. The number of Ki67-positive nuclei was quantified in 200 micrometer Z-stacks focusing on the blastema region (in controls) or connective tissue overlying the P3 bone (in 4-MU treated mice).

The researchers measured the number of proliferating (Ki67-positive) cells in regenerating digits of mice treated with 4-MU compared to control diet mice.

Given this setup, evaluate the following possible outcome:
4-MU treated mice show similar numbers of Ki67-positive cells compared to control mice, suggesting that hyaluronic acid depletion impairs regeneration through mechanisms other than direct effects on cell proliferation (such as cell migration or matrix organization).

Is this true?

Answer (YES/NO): NO